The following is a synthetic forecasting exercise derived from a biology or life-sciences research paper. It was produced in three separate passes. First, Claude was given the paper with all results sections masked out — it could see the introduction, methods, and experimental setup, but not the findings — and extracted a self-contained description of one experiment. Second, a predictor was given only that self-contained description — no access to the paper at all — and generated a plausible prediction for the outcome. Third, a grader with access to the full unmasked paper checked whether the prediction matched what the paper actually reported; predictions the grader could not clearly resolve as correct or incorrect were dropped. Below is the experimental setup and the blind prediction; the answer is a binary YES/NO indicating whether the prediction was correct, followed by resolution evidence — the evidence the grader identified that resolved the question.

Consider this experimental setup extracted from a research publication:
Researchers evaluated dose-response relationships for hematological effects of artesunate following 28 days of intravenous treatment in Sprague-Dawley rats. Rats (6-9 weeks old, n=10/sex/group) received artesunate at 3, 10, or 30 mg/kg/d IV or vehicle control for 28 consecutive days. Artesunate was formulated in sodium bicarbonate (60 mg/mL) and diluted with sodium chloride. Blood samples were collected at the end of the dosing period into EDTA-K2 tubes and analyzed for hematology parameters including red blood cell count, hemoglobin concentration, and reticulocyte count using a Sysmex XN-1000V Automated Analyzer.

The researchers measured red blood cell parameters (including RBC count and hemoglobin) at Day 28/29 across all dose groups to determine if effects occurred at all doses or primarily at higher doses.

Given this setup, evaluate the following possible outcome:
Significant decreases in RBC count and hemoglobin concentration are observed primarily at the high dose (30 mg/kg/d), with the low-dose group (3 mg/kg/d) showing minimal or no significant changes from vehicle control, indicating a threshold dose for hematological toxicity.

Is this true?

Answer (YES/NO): NO